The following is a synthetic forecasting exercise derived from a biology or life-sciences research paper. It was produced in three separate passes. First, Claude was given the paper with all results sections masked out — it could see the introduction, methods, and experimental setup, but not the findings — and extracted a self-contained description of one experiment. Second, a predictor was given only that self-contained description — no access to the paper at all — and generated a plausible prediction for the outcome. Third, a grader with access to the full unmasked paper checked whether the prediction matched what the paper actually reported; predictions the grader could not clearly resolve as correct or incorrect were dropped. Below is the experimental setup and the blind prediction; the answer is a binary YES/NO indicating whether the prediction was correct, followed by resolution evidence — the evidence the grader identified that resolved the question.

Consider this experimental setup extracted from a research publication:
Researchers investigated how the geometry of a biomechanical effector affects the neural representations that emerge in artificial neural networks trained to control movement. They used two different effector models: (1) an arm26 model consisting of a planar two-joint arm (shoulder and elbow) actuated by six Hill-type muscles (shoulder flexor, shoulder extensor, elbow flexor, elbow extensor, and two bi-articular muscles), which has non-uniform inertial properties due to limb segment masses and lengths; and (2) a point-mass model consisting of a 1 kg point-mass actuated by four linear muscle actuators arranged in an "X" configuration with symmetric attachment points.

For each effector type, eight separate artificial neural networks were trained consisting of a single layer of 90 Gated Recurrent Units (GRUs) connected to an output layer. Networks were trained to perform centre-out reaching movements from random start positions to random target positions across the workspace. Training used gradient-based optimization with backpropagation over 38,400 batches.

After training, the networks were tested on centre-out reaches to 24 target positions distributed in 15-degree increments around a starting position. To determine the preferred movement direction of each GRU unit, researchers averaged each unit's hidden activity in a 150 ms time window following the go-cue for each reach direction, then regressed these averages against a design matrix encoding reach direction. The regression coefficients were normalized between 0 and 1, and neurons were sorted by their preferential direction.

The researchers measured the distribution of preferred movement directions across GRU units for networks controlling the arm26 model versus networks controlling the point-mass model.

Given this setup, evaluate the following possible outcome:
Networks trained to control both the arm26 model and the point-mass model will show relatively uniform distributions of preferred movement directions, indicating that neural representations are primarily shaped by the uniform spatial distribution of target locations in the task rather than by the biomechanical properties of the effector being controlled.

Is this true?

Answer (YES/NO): NO